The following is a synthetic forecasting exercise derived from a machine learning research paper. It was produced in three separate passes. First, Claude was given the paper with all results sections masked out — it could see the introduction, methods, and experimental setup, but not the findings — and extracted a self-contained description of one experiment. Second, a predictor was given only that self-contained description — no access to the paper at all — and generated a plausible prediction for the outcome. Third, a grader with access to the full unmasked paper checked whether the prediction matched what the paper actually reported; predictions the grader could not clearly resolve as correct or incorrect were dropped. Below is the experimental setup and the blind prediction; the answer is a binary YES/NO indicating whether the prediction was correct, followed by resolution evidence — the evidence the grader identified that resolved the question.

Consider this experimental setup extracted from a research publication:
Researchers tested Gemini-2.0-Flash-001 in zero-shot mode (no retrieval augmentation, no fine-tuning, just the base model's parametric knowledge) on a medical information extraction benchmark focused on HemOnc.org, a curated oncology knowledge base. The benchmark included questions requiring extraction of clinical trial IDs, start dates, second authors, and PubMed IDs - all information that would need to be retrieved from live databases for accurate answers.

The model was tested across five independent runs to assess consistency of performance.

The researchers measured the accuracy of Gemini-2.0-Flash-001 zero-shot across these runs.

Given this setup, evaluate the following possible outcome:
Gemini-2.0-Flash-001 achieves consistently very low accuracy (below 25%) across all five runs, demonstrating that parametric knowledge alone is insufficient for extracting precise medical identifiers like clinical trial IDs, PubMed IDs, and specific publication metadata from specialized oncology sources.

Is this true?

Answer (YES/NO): YES